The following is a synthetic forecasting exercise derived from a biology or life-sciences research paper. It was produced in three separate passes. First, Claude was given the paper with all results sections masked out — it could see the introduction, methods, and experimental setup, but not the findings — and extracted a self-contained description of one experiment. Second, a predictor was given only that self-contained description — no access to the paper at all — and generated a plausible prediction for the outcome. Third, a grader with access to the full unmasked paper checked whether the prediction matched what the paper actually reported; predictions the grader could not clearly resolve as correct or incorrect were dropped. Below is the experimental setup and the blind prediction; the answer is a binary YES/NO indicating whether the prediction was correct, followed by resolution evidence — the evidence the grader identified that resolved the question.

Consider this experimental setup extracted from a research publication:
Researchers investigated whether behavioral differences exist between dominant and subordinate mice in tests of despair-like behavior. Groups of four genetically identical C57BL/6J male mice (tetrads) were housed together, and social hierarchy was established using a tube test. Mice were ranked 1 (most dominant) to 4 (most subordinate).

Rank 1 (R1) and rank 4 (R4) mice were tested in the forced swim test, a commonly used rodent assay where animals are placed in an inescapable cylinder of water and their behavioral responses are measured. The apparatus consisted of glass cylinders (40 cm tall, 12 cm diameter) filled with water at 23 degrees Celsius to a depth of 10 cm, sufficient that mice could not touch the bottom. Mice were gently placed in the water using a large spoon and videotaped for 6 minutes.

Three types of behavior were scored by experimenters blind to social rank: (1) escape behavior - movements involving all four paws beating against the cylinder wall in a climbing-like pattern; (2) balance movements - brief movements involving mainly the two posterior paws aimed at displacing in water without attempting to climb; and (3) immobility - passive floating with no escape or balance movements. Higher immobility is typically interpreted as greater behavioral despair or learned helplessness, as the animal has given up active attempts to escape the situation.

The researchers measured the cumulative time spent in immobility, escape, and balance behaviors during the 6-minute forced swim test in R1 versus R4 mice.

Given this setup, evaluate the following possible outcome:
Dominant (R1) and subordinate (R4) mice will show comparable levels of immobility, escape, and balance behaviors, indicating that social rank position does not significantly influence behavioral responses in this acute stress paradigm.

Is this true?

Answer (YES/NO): YES